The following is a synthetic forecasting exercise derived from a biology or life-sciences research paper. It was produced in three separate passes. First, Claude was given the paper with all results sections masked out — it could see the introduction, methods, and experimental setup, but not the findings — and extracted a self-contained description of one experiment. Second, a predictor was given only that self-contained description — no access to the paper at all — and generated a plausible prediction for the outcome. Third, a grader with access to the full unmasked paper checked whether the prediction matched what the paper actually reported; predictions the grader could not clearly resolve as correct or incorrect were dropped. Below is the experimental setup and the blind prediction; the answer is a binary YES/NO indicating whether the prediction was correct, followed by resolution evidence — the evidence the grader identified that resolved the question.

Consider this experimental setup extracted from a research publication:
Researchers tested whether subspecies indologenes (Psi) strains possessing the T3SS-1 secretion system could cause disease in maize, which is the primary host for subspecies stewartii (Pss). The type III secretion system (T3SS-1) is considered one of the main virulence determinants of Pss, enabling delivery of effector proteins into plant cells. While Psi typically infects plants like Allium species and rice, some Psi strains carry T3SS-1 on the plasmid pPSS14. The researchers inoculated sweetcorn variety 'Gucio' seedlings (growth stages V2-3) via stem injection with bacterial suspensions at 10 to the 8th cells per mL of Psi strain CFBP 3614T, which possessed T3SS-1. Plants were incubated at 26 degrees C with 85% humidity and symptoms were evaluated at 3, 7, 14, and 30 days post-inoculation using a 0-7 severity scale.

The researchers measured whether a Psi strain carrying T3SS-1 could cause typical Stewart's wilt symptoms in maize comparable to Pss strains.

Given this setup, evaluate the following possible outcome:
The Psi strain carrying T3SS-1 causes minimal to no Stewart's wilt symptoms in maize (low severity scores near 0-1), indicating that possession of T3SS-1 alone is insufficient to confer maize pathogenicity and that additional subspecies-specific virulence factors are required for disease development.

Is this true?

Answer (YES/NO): YES